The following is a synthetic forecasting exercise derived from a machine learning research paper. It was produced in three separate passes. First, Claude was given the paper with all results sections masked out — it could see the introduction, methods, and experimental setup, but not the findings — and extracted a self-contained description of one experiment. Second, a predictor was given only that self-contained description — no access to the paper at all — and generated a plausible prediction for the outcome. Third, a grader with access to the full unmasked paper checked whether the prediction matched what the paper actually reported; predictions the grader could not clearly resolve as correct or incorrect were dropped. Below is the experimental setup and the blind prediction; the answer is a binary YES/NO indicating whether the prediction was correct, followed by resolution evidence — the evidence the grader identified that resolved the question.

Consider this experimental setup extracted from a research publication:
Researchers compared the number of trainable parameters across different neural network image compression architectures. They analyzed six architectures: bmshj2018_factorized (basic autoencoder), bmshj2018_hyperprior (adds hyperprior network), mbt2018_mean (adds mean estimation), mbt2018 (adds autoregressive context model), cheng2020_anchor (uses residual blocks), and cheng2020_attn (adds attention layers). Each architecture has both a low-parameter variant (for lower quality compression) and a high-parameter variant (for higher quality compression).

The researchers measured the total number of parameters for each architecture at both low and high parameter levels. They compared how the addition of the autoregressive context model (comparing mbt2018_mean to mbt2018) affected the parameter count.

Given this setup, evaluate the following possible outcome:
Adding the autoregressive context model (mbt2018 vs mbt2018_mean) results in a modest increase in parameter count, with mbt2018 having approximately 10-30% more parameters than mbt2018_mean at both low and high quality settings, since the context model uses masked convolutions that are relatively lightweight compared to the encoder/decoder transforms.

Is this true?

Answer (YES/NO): NO